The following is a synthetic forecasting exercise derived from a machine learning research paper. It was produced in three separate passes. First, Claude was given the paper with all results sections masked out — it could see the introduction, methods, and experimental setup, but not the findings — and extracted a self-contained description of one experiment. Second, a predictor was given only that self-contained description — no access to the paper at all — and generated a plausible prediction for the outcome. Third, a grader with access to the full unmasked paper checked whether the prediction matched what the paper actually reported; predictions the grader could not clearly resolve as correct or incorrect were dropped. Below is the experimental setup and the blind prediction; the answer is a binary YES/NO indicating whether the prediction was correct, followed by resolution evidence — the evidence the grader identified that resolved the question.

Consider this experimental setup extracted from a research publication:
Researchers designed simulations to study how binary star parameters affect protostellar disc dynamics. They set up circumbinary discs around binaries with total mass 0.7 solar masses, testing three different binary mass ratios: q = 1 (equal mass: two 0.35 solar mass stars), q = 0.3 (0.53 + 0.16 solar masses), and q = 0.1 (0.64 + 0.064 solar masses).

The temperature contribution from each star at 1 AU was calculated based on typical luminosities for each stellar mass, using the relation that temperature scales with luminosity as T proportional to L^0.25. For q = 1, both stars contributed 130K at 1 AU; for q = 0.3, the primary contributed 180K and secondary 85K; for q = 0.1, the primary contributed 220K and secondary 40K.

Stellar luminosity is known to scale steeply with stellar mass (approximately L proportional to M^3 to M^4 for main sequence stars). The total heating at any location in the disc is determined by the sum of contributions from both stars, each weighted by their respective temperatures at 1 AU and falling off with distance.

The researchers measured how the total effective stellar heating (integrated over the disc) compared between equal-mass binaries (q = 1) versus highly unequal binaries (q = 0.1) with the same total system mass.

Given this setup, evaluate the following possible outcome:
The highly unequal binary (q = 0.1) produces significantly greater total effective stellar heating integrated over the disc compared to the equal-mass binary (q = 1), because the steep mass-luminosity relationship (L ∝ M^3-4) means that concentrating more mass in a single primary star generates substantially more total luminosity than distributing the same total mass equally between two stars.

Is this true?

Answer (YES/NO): NO